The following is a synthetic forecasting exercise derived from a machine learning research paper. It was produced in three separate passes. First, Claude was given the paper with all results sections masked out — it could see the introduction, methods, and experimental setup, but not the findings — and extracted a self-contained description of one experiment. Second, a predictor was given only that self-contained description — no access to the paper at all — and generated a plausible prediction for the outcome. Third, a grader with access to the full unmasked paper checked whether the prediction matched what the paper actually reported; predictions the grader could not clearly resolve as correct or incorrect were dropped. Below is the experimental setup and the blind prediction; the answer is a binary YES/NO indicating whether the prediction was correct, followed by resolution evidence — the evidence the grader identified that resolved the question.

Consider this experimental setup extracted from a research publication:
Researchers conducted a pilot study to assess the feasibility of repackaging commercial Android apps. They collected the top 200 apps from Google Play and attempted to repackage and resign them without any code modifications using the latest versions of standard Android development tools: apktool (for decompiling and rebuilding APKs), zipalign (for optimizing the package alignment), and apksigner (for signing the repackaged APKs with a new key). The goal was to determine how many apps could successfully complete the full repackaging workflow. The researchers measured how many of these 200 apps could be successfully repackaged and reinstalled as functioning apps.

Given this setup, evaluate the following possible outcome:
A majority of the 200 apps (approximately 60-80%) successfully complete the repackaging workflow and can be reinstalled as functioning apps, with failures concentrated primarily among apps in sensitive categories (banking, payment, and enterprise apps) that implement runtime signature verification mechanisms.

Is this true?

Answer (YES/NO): NO